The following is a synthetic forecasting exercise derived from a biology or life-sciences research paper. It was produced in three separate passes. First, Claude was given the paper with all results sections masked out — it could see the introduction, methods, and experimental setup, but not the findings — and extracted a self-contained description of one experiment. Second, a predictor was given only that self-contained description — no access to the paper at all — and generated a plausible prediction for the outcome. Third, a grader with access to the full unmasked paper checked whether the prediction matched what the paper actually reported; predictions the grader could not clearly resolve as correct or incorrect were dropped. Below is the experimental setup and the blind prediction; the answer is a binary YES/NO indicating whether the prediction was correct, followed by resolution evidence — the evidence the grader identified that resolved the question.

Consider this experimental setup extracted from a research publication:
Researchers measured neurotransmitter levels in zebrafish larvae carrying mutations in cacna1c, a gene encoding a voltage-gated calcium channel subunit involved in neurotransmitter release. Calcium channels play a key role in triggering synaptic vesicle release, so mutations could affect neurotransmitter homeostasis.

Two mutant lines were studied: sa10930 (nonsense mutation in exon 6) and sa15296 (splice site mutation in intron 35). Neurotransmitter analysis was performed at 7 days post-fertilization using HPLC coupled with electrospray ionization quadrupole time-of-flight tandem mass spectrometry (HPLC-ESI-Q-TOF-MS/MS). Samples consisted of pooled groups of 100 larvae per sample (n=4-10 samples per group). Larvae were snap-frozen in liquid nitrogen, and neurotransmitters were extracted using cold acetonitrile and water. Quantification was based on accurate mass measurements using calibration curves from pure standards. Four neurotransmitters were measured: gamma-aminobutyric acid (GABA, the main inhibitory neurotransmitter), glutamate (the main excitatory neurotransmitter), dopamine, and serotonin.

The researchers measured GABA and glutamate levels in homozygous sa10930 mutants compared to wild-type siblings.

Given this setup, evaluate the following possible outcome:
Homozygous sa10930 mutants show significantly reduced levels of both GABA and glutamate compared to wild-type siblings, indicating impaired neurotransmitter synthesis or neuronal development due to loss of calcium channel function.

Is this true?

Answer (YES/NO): NO